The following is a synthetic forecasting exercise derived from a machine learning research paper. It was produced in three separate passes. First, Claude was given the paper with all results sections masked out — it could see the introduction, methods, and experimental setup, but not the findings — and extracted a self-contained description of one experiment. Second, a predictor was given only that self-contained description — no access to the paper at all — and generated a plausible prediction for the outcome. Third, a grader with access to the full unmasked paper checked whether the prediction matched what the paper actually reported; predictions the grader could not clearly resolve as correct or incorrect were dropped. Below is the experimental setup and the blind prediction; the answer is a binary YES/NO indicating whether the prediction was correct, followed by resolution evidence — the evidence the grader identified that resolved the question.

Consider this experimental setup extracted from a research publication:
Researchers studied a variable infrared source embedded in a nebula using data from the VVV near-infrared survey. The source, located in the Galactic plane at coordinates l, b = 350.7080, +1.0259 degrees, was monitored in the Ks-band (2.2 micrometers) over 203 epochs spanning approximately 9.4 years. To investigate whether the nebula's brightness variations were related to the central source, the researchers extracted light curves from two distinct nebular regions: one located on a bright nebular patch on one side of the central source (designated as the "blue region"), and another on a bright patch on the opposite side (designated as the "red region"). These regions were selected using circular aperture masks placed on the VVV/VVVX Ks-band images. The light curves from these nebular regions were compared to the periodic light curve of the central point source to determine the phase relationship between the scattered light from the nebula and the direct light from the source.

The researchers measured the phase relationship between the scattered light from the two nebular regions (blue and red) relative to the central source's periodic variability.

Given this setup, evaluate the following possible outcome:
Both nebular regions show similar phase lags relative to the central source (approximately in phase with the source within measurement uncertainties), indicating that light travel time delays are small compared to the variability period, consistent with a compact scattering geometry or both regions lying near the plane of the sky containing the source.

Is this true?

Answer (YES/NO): NO